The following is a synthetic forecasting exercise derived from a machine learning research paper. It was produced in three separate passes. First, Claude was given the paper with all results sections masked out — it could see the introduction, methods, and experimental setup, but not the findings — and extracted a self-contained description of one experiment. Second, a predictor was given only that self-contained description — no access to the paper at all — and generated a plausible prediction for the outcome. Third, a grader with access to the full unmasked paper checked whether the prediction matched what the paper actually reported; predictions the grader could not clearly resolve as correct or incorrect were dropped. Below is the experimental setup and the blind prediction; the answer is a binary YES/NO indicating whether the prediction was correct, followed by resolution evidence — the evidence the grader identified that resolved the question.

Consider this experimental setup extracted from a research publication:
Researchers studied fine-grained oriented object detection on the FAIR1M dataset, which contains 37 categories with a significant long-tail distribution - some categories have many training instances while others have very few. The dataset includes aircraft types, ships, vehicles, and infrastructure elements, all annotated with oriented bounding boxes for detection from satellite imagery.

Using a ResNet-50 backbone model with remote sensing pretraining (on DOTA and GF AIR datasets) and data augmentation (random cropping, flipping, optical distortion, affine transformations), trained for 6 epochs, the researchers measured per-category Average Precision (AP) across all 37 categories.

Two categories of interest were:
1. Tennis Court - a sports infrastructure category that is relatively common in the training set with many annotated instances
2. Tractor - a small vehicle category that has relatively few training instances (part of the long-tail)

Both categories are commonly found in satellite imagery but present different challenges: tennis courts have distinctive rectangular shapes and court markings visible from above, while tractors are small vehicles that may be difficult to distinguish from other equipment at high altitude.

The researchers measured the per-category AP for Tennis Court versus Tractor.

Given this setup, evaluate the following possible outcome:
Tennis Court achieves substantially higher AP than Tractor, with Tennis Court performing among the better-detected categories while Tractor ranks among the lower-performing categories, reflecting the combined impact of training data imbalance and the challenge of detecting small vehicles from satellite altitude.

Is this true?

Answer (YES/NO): YES